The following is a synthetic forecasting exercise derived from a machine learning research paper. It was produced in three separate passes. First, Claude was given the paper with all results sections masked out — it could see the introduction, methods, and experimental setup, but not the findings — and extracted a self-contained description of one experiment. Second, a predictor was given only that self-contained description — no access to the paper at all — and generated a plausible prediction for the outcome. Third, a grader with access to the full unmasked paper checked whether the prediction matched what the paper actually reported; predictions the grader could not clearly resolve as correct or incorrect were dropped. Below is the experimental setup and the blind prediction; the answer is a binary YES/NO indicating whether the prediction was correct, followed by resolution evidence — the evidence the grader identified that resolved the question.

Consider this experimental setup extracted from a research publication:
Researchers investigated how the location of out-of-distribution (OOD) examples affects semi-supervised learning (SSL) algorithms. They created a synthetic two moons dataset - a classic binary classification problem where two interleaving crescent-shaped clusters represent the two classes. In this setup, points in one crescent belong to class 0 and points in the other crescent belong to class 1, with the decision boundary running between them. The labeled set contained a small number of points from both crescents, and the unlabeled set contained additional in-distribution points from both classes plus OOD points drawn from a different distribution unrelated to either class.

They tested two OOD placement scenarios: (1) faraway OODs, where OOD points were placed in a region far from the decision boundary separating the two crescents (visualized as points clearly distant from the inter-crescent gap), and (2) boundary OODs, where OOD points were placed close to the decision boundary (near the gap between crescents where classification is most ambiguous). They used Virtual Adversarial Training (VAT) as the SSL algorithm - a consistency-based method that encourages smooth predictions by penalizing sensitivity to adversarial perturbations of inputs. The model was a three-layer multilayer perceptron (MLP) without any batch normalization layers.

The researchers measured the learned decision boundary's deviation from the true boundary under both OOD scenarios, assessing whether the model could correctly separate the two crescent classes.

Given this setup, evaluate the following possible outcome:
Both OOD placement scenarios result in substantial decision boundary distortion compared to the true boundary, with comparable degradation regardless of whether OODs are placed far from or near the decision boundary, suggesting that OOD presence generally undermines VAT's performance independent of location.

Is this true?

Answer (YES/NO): NO